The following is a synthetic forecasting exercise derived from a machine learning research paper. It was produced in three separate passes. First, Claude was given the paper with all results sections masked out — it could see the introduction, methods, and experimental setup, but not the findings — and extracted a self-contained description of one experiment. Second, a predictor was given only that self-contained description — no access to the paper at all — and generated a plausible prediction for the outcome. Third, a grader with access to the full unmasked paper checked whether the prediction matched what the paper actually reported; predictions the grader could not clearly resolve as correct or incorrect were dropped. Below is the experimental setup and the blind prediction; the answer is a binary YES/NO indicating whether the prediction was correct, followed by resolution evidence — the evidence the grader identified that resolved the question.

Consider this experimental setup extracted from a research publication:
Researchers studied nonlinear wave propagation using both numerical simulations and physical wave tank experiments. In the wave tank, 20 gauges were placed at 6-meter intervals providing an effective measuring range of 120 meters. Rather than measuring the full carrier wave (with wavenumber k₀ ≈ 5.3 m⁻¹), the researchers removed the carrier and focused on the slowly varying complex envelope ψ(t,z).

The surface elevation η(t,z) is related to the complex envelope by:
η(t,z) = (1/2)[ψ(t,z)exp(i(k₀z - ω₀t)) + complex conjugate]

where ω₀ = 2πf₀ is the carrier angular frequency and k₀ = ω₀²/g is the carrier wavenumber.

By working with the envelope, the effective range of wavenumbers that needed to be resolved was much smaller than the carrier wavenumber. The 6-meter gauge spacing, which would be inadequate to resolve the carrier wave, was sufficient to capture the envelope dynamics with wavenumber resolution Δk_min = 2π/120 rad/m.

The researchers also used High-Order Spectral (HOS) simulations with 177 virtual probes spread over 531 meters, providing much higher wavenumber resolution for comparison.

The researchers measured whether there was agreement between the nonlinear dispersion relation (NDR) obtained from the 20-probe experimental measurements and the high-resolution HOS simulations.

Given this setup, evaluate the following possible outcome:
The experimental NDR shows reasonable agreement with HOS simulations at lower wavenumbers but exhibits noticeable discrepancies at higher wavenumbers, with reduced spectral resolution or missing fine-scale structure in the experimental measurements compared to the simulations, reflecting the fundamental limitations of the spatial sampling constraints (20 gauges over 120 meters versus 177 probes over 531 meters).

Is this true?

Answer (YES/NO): NO